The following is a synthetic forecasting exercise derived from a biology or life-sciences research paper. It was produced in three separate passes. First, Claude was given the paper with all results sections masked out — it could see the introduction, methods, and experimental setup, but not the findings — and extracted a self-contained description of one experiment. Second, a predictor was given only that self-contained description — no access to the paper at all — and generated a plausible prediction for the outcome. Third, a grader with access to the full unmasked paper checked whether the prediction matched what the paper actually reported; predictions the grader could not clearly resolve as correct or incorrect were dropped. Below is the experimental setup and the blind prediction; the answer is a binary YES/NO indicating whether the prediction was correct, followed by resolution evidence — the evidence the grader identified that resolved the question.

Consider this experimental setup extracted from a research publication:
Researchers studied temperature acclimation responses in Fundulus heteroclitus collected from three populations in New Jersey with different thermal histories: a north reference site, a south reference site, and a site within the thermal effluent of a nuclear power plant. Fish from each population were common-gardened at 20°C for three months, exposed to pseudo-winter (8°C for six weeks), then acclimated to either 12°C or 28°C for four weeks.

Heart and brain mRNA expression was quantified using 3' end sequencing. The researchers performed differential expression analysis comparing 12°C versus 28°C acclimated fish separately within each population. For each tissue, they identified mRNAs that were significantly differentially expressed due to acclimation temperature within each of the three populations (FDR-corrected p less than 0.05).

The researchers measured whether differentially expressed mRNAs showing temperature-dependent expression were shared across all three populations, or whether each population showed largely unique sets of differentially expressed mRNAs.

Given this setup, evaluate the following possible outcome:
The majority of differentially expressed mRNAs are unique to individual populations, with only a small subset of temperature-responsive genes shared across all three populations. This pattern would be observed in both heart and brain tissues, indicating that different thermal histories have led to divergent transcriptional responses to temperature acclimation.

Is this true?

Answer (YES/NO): YES